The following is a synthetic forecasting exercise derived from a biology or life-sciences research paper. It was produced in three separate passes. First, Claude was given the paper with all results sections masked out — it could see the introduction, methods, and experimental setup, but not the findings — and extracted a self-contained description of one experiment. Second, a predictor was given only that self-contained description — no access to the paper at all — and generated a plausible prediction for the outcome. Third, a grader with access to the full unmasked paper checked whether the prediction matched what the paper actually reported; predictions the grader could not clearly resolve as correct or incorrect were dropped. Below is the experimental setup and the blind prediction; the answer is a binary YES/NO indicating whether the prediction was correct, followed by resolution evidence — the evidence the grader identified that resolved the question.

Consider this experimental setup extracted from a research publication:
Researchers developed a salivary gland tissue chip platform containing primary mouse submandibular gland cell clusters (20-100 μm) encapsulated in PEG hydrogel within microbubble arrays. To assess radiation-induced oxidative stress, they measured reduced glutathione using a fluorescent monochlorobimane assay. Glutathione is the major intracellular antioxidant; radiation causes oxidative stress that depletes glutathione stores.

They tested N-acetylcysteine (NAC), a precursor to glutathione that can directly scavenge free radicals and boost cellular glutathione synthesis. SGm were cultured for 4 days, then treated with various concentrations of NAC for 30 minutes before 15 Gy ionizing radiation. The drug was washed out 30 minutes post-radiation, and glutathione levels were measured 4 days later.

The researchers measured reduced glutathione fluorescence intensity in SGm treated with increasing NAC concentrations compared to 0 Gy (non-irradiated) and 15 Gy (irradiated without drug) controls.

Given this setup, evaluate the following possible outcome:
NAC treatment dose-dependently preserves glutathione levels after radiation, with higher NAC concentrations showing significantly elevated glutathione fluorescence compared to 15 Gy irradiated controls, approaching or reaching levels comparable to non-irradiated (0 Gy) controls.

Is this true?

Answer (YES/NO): NO